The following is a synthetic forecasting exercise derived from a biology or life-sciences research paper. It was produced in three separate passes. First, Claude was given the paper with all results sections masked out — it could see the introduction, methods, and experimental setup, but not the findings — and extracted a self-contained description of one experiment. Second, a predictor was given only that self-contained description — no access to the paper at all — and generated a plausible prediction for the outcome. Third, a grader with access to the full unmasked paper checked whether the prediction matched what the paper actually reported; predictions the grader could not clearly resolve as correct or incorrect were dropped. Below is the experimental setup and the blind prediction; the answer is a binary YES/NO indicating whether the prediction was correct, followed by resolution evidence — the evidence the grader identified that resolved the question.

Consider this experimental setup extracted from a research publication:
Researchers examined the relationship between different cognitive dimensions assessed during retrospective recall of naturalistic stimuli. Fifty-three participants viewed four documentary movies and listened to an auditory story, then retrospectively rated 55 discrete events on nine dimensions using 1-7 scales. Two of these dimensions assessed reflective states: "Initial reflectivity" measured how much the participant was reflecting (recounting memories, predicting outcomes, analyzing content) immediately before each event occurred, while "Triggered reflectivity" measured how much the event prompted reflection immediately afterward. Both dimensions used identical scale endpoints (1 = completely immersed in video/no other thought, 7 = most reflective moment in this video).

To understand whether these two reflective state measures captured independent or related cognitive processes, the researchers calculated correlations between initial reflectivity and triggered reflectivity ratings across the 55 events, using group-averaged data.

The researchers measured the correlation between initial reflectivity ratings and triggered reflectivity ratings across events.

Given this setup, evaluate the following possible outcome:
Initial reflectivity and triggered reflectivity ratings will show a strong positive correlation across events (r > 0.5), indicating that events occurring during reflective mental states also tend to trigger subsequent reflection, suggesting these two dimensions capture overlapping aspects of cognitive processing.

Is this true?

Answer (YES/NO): YES